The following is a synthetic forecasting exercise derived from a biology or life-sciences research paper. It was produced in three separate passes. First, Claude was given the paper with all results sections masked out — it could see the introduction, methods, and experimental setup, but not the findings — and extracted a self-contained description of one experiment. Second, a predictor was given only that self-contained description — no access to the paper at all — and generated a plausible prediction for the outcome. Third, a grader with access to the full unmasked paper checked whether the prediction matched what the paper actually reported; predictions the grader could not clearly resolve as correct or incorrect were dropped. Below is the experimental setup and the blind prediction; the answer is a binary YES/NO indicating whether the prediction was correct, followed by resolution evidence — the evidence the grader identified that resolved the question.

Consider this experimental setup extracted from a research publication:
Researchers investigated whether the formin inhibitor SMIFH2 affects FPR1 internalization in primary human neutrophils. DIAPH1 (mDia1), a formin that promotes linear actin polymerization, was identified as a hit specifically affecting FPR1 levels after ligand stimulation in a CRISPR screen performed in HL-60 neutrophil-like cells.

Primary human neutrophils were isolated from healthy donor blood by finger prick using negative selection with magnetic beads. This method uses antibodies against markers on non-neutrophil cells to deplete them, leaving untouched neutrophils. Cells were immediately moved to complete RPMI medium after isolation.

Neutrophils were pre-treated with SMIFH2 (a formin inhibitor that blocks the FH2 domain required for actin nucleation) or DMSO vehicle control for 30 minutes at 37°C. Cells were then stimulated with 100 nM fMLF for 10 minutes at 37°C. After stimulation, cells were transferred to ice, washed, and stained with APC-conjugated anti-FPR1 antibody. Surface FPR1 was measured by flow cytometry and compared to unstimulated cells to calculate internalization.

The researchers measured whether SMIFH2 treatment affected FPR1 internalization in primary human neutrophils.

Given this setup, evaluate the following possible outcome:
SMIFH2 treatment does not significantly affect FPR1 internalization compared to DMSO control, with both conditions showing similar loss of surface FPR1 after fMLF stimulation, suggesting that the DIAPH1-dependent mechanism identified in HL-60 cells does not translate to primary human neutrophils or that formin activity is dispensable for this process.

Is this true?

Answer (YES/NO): NO